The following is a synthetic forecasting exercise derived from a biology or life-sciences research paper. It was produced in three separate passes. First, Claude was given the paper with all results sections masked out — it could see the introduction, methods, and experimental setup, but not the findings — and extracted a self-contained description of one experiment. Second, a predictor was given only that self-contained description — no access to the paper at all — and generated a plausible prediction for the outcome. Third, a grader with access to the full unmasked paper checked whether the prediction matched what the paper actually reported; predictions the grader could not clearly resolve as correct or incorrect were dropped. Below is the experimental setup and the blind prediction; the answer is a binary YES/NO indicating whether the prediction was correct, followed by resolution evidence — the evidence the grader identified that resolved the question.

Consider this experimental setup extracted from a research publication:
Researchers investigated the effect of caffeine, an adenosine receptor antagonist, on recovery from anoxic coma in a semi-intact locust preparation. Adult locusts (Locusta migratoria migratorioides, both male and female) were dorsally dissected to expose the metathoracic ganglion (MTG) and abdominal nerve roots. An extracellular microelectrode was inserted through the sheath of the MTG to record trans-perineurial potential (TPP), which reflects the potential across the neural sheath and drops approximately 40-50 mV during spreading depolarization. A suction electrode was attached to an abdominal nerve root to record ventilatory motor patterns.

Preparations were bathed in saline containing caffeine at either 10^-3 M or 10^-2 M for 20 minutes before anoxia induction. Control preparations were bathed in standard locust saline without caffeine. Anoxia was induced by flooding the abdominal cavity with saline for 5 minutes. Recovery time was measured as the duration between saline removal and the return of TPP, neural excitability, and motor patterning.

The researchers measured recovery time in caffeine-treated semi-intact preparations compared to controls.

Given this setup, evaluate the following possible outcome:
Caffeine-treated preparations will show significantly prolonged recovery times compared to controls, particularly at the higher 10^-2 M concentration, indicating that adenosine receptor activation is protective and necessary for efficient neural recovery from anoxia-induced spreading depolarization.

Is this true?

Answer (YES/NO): NO